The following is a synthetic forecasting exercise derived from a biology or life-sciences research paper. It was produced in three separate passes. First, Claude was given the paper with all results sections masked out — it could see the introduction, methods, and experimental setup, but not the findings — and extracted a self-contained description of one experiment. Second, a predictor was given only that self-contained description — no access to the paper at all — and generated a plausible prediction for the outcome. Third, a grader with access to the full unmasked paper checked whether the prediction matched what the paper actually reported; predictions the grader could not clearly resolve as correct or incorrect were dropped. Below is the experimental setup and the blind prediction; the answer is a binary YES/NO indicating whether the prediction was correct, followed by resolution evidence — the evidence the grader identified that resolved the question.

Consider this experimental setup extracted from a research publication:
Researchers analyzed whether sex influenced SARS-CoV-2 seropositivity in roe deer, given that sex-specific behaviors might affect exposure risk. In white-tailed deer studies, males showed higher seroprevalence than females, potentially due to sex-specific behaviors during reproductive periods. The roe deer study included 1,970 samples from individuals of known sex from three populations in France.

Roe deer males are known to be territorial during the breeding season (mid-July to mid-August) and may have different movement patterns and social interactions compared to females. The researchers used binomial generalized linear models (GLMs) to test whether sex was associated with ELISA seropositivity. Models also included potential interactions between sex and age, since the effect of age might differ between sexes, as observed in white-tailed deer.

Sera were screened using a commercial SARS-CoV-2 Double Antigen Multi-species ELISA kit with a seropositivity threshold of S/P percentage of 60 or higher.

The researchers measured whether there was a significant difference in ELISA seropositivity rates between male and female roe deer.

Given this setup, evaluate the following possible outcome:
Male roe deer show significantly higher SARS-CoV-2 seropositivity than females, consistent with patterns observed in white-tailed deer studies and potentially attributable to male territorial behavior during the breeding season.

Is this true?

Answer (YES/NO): NO